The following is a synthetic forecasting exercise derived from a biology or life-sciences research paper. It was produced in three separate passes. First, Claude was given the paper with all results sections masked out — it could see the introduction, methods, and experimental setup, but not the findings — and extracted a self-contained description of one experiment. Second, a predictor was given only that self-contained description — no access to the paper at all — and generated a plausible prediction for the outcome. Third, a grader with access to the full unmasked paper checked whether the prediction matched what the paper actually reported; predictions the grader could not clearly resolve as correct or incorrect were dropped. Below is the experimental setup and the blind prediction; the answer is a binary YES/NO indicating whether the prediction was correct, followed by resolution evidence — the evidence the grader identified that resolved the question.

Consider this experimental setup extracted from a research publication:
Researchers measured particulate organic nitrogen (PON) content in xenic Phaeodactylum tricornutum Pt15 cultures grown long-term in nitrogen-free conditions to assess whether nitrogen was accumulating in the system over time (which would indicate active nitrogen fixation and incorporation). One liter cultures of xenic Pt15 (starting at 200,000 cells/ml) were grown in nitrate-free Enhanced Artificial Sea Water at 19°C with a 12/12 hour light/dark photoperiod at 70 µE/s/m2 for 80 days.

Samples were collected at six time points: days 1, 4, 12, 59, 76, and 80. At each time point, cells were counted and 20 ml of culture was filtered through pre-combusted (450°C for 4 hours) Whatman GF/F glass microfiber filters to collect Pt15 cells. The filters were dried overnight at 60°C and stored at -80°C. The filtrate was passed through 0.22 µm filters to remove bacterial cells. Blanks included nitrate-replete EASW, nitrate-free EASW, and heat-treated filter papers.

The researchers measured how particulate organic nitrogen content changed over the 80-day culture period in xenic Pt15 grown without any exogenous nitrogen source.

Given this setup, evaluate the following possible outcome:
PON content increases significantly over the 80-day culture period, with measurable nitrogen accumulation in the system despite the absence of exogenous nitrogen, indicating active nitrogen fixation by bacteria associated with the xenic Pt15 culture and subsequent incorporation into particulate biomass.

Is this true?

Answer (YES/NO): NO